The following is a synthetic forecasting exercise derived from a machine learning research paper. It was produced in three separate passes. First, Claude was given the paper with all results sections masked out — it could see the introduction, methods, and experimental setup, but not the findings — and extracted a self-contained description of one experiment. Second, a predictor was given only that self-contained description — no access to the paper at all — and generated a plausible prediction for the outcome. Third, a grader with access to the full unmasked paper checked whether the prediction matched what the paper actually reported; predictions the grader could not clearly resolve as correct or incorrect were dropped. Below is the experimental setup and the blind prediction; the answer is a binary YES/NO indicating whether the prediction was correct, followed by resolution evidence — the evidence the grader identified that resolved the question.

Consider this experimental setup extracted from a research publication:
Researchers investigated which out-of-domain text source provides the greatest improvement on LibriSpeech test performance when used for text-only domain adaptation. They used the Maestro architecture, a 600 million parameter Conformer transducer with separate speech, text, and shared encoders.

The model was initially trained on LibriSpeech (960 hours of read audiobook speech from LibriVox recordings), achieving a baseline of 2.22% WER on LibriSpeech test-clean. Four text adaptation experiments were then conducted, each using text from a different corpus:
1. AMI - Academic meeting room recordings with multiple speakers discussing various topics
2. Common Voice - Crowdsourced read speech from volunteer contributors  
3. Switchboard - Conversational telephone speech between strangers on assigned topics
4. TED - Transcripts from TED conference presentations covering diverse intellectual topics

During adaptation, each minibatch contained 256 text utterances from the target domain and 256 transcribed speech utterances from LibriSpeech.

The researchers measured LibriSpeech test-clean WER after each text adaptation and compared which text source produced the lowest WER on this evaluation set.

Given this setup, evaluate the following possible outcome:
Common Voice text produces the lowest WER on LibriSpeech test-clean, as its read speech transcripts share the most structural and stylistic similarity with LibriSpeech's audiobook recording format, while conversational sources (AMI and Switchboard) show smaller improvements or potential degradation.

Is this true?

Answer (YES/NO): NO